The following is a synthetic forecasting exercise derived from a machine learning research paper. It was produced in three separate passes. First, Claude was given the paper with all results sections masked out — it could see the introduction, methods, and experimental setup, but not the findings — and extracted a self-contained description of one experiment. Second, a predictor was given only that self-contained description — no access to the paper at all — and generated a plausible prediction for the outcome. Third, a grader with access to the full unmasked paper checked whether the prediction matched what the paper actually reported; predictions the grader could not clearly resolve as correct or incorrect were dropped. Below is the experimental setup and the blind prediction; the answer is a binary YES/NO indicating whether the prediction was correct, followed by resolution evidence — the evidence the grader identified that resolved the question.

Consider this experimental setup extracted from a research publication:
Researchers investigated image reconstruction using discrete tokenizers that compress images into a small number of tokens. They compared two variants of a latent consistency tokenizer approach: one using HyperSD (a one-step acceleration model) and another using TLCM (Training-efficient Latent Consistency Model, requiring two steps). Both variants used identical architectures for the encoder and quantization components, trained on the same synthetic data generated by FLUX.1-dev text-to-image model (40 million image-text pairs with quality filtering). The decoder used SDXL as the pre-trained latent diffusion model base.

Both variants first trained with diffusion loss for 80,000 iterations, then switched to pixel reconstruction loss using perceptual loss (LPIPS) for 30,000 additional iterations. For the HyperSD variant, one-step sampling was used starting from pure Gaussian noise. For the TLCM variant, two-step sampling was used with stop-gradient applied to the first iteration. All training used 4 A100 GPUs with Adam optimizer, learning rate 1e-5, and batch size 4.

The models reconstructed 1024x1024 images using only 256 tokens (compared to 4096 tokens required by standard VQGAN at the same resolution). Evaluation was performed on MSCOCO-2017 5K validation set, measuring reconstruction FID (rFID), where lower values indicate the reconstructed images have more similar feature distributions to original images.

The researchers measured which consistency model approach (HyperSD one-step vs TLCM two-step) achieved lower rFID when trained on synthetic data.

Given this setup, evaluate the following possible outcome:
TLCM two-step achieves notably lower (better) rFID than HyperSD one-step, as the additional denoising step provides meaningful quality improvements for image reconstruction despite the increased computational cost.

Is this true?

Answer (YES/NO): YES